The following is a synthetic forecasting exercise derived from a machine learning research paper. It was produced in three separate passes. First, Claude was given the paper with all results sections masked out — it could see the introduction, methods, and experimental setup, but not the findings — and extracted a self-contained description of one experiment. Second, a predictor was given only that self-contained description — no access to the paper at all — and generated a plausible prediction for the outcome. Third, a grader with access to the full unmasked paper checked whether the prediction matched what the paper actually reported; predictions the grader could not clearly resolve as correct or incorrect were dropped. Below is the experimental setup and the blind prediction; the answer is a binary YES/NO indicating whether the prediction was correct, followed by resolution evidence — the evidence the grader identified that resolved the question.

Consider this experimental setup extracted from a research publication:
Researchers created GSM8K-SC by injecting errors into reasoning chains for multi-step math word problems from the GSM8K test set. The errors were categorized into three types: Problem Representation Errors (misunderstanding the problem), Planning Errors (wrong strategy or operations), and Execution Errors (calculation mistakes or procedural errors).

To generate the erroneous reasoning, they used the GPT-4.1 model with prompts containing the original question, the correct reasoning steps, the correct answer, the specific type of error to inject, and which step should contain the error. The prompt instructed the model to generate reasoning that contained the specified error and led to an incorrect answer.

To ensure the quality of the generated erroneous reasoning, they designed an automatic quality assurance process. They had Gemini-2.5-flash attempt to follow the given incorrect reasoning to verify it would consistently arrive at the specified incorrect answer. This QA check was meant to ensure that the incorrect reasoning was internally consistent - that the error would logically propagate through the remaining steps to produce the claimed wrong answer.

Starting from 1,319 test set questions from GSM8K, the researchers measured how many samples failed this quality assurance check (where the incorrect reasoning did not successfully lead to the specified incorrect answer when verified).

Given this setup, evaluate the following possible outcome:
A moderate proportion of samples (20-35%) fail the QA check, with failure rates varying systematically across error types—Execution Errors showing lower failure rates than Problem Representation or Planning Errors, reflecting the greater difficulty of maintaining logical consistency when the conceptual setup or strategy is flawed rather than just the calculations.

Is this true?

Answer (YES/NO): NO